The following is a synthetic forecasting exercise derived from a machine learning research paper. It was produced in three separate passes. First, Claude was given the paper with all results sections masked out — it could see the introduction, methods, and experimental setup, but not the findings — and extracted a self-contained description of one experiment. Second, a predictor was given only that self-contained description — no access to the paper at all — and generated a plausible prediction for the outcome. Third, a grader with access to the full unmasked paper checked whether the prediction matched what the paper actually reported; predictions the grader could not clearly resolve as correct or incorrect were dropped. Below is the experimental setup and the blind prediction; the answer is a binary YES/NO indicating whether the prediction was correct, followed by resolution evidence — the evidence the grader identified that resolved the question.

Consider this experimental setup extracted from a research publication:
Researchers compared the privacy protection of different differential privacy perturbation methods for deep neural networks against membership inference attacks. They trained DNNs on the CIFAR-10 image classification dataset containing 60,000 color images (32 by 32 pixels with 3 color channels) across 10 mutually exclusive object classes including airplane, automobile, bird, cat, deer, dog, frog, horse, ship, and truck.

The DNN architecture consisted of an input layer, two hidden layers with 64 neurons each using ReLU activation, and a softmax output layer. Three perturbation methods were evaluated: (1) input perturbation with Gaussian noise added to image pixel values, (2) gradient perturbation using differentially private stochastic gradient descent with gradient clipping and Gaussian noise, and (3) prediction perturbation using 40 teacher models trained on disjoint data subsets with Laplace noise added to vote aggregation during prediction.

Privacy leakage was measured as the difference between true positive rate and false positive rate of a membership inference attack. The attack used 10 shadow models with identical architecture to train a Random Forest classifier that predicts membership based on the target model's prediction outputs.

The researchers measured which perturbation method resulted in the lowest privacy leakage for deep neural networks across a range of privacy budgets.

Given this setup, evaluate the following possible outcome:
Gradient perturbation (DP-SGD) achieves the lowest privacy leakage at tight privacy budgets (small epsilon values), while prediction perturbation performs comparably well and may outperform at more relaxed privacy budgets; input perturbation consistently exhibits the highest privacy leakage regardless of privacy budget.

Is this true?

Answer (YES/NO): YES